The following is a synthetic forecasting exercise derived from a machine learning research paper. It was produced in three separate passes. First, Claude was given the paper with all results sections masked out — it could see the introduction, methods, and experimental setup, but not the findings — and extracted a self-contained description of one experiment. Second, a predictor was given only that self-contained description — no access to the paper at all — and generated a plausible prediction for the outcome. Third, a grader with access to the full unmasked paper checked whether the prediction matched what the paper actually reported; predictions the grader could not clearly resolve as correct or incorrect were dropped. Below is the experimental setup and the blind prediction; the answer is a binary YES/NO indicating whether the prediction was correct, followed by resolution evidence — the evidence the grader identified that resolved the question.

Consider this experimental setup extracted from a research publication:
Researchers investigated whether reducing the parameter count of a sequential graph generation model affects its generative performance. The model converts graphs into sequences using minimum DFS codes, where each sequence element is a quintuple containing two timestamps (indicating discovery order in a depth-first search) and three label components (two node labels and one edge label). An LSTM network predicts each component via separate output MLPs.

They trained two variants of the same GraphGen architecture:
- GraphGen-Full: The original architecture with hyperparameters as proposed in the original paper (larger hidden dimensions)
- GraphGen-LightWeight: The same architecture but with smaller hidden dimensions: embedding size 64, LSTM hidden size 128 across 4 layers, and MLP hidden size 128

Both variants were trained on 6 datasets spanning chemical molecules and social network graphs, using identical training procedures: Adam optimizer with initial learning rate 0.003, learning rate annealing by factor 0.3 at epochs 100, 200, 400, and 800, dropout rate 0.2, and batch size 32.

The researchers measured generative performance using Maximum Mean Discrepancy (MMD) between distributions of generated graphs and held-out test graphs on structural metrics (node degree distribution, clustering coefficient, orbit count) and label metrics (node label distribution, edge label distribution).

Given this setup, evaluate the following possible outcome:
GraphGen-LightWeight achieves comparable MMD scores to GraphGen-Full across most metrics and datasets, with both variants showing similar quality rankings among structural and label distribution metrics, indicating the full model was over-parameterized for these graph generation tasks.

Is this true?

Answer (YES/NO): NO